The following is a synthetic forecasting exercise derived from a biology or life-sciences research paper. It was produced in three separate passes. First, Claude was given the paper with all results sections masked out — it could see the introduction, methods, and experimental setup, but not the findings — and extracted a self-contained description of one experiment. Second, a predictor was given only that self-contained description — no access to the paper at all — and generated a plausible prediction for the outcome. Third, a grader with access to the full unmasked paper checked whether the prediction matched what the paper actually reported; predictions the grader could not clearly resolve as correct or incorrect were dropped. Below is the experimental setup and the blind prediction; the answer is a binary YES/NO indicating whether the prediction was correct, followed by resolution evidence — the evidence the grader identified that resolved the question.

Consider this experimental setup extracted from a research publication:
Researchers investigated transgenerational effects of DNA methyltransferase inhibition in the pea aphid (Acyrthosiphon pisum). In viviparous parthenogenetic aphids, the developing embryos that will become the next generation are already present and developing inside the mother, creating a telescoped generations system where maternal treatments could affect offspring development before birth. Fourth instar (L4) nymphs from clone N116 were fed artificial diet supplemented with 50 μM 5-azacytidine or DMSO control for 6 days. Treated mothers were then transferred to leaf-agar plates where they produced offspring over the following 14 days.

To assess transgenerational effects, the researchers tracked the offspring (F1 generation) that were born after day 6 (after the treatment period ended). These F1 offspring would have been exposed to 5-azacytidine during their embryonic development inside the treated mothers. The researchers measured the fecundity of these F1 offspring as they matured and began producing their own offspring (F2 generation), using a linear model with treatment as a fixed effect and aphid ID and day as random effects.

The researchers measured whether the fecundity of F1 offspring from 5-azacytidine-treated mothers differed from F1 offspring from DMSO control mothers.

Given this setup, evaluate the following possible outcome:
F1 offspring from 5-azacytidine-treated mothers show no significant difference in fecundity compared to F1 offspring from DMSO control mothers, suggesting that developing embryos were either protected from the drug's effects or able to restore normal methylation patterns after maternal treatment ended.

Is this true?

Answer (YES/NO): YES